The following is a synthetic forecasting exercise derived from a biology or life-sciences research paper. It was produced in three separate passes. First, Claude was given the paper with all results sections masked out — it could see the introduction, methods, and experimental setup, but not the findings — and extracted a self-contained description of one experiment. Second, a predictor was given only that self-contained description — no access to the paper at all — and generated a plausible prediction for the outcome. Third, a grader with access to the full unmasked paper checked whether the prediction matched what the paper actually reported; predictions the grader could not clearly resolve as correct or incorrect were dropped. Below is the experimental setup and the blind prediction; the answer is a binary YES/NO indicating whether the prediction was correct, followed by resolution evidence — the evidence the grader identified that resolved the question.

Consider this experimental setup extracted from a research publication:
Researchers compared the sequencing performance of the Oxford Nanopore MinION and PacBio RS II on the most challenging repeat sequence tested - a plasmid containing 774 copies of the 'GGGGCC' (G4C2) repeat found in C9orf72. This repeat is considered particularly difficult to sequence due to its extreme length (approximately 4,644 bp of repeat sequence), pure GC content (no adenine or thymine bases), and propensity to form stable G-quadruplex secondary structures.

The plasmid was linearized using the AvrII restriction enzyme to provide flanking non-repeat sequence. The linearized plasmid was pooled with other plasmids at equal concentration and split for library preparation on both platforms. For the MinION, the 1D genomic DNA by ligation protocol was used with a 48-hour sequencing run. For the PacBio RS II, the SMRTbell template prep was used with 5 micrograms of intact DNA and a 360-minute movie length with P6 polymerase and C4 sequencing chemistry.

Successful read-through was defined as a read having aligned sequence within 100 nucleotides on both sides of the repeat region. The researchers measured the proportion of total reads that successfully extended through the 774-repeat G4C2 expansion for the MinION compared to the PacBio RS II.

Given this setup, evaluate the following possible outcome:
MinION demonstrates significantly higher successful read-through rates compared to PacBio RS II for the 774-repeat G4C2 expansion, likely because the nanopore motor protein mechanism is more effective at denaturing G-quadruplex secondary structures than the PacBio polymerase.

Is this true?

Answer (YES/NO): YES